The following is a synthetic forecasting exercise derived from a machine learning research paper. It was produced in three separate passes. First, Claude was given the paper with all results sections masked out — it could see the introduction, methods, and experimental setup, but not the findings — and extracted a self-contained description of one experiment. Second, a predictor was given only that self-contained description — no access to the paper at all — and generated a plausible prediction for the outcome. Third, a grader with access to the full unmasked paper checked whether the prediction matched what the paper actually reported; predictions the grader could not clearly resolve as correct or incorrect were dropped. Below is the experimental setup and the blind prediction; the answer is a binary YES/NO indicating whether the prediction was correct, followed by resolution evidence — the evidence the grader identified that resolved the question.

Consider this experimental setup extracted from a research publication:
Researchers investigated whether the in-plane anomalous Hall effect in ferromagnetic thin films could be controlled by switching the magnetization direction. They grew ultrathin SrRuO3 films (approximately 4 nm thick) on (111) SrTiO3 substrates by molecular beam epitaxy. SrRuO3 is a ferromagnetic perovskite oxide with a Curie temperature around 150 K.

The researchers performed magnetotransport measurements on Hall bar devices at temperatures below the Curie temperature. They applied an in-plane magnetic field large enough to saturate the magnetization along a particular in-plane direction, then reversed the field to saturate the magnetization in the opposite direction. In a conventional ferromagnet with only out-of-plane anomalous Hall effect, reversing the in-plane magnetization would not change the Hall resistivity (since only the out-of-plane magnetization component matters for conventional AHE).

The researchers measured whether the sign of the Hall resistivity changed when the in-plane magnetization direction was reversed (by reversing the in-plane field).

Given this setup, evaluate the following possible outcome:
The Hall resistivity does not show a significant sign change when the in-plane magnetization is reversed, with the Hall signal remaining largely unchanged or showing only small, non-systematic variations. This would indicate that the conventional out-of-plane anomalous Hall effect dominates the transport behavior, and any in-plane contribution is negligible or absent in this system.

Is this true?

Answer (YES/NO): NO